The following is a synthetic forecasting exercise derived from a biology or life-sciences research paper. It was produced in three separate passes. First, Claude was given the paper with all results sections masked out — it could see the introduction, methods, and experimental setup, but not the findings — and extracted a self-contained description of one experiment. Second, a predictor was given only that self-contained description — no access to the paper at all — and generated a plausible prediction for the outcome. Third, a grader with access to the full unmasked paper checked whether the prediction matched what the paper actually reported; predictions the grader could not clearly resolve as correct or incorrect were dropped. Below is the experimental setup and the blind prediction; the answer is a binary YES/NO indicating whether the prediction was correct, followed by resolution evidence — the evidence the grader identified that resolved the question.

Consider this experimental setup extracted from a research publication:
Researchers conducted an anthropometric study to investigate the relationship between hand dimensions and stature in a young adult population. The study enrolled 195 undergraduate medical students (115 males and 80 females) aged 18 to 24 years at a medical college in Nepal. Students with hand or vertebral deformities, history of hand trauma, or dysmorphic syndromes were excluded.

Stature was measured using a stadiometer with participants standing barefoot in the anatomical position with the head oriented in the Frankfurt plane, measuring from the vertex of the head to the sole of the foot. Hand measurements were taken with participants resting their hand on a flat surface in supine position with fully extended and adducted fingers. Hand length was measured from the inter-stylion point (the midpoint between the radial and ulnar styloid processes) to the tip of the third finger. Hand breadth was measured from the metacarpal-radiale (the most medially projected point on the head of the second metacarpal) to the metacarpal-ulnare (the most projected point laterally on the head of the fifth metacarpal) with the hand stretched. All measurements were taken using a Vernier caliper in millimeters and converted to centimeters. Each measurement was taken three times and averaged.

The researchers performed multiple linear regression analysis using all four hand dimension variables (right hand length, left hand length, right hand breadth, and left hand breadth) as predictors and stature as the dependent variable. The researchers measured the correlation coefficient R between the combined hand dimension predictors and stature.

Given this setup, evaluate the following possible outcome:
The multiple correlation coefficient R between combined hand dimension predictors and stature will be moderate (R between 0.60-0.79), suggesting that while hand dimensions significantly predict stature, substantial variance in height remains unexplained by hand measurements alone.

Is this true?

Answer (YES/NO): NO